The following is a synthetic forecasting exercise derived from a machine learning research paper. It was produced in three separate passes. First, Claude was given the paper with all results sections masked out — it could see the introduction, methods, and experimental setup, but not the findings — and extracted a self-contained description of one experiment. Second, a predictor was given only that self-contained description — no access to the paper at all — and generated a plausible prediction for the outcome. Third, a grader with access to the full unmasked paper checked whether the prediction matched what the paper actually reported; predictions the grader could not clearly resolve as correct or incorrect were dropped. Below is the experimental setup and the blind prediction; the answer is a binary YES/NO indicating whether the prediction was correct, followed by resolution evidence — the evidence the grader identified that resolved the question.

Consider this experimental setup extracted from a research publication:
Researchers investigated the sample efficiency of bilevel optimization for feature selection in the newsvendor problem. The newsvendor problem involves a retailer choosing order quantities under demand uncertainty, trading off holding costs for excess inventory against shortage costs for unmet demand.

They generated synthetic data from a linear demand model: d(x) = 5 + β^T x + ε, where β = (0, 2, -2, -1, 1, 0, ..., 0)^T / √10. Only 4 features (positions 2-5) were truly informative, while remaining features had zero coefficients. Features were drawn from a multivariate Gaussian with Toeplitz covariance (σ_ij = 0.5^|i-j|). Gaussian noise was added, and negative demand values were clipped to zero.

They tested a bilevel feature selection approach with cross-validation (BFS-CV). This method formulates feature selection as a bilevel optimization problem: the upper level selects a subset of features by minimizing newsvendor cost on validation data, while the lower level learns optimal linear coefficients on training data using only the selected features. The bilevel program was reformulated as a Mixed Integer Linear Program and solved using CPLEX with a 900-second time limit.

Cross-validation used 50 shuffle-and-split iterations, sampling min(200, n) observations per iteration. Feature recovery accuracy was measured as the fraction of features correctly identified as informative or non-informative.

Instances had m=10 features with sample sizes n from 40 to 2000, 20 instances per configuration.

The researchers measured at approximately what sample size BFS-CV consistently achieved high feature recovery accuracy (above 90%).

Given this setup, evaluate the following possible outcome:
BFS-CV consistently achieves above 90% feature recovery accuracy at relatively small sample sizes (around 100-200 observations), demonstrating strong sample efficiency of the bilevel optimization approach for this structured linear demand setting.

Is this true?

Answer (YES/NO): YES